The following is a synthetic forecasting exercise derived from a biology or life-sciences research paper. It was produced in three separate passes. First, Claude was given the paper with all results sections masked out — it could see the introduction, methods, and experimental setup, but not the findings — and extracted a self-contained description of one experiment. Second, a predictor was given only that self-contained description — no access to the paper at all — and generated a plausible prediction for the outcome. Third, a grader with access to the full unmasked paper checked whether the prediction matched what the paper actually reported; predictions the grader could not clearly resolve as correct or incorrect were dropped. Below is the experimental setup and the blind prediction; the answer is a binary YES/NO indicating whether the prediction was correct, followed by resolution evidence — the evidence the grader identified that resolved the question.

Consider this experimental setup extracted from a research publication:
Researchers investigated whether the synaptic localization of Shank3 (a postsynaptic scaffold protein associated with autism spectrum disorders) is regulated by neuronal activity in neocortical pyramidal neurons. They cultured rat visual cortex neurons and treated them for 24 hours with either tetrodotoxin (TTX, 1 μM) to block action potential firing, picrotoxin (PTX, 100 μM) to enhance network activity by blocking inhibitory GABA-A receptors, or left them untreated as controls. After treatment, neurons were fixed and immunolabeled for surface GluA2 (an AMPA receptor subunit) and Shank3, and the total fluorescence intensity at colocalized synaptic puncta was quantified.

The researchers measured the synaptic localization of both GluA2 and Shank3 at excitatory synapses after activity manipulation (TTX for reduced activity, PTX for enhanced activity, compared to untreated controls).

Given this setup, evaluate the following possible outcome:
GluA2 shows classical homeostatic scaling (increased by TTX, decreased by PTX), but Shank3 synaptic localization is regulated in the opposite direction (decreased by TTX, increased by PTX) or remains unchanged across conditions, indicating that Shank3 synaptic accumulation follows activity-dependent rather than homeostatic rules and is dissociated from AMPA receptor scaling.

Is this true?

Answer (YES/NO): NO